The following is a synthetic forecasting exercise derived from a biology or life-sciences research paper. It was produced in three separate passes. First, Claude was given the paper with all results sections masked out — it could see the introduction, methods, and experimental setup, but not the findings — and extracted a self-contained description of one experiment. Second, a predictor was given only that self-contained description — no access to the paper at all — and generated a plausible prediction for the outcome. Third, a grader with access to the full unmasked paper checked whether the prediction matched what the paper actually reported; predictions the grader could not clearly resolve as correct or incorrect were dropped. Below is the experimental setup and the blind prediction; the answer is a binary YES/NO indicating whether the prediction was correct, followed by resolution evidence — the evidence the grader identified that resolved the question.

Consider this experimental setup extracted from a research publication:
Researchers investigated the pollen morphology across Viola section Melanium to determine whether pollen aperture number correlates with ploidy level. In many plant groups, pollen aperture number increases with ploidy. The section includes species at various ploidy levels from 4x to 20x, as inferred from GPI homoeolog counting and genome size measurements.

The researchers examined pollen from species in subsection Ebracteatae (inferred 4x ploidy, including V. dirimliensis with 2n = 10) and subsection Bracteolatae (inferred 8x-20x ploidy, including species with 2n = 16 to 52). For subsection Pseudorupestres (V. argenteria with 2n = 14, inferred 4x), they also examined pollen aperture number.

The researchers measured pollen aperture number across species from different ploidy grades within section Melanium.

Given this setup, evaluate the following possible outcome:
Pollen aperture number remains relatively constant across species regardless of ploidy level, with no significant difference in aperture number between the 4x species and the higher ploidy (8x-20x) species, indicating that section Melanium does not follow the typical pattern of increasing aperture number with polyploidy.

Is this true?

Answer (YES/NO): NO